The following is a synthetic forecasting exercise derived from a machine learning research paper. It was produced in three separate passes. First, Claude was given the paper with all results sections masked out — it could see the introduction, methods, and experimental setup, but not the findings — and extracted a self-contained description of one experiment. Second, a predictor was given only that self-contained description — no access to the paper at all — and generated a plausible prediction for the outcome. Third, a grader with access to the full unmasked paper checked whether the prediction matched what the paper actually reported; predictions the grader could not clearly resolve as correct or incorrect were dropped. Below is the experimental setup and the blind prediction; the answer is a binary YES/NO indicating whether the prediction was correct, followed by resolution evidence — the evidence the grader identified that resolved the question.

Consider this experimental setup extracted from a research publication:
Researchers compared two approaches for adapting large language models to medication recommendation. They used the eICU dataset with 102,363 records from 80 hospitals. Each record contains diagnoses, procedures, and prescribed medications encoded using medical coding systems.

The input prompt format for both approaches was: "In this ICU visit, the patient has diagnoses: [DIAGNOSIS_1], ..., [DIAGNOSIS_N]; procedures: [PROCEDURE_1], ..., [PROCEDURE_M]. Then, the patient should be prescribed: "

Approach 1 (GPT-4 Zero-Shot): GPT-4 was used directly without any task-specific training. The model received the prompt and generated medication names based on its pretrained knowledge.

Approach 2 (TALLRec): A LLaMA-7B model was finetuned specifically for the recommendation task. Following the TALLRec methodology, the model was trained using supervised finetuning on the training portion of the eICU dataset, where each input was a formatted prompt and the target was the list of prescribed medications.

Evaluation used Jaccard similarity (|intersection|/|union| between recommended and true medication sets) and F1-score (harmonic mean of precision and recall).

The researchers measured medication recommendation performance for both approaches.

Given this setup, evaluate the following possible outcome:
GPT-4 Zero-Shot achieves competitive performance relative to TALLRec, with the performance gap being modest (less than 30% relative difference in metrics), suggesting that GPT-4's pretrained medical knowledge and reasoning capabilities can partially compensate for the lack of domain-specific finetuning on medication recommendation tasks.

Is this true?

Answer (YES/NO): NO